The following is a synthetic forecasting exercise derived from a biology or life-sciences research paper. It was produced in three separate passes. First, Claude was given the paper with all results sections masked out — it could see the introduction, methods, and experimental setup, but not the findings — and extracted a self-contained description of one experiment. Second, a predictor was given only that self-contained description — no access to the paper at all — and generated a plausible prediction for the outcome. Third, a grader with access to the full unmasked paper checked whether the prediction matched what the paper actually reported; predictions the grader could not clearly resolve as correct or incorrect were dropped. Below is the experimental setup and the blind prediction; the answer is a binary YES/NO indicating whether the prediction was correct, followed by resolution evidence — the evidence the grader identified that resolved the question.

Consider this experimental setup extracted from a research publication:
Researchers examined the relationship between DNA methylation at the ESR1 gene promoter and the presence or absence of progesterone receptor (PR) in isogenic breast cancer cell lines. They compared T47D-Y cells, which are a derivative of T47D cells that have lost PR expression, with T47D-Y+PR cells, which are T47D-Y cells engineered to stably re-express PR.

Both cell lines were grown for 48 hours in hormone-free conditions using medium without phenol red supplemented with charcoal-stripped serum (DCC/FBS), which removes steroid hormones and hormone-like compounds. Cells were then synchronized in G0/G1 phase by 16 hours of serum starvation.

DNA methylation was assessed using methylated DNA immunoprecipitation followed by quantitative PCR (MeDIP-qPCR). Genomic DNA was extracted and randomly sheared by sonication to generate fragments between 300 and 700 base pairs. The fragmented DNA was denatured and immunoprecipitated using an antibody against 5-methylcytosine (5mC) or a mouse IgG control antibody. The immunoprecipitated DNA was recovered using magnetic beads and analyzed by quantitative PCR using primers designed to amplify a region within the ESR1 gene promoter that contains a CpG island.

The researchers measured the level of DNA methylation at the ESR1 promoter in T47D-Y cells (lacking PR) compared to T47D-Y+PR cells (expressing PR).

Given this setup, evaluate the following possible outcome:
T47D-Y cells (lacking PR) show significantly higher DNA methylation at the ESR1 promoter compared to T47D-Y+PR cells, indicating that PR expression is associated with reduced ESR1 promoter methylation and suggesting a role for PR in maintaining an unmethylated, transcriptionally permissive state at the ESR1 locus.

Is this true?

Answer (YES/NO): NO